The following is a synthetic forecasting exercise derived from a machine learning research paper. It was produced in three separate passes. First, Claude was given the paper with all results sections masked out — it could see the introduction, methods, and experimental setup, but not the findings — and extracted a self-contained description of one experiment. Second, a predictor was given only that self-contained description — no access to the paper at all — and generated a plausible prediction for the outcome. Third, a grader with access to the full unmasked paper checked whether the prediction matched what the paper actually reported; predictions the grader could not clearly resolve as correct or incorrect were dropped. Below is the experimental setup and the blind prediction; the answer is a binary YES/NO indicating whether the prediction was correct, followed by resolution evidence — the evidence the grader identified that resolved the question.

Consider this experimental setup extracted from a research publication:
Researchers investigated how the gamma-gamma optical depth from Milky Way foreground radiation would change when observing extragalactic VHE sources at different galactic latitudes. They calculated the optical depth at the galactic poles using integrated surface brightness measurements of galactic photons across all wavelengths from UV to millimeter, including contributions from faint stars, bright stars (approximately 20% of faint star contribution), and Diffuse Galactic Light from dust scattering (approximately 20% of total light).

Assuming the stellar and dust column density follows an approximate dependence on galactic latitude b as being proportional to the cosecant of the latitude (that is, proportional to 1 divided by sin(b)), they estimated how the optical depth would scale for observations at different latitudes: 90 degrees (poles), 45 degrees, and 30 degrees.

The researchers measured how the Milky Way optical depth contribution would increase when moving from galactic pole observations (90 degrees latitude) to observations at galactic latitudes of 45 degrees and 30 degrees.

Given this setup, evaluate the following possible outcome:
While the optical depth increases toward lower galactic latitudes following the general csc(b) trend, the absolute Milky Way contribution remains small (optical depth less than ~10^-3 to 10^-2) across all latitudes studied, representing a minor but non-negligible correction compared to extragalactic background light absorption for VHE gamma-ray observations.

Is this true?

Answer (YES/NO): NO